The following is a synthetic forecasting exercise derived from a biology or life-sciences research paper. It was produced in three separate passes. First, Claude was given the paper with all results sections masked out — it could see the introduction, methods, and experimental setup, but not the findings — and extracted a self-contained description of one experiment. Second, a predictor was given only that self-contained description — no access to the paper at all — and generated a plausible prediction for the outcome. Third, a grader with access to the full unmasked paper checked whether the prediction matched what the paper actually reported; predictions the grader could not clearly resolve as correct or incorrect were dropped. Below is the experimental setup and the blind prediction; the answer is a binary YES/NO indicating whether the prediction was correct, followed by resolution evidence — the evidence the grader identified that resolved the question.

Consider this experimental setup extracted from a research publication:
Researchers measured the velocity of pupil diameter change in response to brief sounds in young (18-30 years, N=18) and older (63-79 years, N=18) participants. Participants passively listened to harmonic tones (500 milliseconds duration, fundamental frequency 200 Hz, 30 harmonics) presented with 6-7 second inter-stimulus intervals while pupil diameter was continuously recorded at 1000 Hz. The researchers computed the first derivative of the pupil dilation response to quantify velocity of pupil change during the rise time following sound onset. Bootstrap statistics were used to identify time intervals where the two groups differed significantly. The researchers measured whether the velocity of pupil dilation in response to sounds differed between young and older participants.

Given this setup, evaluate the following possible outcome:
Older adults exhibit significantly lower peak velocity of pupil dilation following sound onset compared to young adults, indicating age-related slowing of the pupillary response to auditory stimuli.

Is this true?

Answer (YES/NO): YES